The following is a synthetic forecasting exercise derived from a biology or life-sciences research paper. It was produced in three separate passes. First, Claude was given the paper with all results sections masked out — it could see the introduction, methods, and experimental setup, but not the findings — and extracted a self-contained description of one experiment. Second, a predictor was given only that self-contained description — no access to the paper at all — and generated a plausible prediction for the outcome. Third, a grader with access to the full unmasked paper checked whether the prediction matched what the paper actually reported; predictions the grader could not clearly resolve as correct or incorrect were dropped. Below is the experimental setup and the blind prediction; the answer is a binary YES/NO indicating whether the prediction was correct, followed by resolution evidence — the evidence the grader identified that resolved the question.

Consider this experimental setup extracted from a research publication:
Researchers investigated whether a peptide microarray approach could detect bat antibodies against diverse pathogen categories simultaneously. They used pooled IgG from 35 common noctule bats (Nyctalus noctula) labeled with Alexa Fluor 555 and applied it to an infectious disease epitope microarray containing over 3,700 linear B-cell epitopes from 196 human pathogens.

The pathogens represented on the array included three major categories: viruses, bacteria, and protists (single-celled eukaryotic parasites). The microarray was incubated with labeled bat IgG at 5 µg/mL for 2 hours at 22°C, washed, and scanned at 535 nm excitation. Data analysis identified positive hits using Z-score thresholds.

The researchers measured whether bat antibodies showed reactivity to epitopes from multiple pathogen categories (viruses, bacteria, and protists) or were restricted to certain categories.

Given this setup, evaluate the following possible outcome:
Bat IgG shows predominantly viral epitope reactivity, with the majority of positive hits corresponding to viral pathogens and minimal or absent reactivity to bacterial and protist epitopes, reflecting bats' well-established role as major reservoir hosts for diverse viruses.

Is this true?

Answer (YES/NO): NO